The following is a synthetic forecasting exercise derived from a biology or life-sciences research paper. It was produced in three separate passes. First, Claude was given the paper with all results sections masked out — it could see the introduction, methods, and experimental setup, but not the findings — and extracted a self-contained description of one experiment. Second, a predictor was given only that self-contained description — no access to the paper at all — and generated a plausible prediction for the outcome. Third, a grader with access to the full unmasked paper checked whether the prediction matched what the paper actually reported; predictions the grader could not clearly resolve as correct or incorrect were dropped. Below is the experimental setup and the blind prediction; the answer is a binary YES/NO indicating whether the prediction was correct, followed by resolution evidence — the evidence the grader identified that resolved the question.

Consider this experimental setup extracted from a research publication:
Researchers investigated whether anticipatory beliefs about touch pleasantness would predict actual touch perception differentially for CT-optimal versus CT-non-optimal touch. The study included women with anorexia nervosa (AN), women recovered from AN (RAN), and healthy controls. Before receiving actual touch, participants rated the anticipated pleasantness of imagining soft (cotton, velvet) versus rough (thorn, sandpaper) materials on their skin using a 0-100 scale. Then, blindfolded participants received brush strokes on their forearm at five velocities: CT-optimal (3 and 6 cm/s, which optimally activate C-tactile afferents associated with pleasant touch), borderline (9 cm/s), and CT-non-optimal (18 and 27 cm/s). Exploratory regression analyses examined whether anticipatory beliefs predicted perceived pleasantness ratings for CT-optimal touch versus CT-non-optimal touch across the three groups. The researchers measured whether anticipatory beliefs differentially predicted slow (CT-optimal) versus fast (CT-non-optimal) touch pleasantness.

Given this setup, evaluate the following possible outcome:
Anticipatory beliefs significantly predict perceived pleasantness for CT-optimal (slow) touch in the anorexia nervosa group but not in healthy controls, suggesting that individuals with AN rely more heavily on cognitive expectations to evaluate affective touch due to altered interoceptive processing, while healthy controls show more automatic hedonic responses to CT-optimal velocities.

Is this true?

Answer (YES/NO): NO